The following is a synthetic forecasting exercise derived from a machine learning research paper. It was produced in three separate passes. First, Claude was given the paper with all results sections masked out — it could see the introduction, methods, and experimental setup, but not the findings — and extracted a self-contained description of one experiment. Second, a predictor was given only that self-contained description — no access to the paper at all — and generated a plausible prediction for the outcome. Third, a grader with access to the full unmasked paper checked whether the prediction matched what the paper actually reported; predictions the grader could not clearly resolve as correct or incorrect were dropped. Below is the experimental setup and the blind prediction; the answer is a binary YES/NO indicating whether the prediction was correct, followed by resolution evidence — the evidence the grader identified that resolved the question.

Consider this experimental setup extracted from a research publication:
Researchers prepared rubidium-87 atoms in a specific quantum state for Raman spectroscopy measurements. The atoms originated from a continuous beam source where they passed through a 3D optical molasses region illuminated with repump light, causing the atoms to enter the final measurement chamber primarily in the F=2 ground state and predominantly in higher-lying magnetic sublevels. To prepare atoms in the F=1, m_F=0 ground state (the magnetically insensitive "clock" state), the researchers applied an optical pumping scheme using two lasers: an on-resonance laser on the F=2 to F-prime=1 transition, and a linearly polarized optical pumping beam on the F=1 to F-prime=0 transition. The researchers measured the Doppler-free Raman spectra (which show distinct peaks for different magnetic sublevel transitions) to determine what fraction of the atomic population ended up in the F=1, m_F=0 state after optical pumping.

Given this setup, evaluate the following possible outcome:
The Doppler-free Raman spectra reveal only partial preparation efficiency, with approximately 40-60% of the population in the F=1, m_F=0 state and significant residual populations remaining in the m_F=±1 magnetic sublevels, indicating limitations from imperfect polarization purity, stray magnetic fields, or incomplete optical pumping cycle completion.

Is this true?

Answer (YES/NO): NO